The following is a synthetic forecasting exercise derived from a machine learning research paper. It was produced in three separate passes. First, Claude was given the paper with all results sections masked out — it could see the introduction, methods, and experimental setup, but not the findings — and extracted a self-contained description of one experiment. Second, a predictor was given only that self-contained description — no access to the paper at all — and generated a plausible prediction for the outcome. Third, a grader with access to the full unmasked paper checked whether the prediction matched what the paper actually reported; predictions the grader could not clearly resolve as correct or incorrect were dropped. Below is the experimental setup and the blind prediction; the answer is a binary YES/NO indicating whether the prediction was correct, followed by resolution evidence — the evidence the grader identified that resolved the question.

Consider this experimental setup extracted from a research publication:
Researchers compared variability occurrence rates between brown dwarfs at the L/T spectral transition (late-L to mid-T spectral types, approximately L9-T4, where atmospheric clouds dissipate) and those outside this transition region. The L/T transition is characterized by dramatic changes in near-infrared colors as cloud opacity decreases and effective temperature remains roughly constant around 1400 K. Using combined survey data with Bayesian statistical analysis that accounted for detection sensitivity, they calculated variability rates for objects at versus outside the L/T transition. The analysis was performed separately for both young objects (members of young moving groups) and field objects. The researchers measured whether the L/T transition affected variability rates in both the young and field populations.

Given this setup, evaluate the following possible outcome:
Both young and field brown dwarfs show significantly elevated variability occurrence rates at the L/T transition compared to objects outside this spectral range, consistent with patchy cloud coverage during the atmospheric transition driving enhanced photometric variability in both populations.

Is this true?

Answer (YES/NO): NO